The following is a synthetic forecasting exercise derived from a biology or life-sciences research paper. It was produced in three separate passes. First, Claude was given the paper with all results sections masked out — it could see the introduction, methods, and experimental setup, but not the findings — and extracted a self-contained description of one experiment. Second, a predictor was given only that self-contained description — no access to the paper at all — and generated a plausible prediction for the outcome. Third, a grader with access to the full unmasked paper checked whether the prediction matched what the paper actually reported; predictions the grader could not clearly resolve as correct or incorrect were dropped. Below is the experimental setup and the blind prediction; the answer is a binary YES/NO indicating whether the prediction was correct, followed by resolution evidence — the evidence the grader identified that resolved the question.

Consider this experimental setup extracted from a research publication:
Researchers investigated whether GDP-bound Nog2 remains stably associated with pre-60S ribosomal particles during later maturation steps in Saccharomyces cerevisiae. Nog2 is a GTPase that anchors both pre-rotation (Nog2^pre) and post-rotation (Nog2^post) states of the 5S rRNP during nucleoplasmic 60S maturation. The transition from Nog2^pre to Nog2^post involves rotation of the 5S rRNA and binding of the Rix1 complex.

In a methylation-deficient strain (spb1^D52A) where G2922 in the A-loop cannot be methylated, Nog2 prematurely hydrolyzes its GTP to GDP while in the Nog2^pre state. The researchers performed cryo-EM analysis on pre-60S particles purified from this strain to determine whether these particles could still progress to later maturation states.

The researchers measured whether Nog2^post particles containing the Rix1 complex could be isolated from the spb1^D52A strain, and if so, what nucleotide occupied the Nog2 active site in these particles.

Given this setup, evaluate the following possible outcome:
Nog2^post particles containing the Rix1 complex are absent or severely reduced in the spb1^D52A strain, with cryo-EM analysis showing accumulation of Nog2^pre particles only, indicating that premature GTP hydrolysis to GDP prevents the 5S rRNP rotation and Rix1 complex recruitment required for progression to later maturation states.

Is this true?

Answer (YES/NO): NO